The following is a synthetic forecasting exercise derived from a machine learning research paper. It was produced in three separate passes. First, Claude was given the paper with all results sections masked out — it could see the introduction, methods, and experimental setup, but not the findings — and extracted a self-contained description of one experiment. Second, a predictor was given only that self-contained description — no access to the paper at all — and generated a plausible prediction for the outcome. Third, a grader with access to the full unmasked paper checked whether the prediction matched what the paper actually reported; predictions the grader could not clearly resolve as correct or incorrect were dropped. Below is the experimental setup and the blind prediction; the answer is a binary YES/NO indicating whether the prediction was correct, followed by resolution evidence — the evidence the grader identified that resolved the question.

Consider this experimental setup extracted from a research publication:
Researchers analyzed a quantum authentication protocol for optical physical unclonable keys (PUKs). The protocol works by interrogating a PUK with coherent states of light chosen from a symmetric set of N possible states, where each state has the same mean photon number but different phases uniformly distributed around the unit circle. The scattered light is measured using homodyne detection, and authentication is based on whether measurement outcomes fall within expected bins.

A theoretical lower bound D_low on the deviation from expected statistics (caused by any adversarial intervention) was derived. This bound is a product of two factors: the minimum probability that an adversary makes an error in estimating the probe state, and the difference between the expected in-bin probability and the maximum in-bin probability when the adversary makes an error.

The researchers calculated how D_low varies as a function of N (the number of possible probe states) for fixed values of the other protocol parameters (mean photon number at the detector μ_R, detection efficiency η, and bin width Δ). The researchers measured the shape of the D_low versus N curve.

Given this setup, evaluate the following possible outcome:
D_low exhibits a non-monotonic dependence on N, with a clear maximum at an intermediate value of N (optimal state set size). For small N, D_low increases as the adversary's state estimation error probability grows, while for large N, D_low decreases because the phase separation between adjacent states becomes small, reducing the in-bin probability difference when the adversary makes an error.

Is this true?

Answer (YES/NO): YES